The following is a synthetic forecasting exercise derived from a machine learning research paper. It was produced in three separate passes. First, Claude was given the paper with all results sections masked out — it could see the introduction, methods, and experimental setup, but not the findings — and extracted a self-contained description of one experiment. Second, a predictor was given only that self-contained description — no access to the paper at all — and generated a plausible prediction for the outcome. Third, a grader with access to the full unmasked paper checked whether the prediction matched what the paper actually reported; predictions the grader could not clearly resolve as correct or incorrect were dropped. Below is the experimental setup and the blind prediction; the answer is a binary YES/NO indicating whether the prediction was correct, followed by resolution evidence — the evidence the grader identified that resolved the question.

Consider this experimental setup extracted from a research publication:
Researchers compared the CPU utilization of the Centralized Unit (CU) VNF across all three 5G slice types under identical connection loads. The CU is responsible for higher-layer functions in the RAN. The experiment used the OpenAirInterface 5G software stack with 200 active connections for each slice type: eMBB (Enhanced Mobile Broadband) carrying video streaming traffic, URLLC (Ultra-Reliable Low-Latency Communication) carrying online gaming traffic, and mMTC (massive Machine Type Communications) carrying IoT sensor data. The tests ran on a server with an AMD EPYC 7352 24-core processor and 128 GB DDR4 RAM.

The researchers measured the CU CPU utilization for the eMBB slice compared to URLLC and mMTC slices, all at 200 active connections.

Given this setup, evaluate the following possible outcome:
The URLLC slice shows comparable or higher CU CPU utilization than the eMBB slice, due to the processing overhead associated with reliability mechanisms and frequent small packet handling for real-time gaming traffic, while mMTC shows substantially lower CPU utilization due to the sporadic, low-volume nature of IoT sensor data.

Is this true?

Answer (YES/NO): NO